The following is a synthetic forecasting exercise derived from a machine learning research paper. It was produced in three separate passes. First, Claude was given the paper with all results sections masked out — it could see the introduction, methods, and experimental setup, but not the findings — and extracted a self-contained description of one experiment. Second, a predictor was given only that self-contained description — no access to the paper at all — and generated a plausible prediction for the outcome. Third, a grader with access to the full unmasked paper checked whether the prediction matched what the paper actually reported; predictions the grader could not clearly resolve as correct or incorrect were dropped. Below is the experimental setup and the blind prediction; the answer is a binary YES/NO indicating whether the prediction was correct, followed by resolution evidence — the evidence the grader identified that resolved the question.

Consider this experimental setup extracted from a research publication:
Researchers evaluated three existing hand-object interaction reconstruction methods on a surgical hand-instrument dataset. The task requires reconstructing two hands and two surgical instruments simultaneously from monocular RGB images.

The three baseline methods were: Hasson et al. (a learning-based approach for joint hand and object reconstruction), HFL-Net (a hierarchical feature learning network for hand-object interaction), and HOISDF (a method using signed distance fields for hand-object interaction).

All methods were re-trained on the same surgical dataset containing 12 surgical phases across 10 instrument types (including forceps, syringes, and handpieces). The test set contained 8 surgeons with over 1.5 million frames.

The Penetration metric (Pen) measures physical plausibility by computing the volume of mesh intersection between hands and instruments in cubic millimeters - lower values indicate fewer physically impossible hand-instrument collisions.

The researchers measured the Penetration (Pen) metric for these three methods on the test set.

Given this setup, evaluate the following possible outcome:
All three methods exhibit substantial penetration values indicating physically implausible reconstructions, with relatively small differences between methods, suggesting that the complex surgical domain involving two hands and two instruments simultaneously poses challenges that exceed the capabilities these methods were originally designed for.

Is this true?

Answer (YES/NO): NO